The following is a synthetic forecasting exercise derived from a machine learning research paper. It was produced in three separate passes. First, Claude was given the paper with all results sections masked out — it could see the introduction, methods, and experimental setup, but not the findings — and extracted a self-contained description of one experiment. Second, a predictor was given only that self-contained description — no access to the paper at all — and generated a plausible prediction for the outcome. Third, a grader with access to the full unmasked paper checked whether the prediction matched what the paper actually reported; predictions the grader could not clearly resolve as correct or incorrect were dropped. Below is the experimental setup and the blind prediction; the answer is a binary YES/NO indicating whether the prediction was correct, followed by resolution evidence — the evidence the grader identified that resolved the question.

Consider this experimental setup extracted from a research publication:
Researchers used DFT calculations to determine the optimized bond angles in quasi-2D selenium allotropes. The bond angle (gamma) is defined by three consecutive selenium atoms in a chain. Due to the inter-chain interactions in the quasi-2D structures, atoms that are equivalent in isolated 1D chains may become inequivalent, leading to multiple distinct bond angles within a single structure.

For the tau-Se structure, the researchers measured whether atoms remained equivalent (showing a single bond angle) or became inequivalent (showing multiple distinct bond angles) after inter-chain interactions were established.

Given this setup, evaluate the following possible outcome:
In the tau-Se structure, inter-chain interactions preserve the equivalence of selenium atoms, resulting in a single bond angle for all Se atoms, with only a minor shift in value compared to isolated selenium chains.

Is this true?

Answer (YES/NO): YES